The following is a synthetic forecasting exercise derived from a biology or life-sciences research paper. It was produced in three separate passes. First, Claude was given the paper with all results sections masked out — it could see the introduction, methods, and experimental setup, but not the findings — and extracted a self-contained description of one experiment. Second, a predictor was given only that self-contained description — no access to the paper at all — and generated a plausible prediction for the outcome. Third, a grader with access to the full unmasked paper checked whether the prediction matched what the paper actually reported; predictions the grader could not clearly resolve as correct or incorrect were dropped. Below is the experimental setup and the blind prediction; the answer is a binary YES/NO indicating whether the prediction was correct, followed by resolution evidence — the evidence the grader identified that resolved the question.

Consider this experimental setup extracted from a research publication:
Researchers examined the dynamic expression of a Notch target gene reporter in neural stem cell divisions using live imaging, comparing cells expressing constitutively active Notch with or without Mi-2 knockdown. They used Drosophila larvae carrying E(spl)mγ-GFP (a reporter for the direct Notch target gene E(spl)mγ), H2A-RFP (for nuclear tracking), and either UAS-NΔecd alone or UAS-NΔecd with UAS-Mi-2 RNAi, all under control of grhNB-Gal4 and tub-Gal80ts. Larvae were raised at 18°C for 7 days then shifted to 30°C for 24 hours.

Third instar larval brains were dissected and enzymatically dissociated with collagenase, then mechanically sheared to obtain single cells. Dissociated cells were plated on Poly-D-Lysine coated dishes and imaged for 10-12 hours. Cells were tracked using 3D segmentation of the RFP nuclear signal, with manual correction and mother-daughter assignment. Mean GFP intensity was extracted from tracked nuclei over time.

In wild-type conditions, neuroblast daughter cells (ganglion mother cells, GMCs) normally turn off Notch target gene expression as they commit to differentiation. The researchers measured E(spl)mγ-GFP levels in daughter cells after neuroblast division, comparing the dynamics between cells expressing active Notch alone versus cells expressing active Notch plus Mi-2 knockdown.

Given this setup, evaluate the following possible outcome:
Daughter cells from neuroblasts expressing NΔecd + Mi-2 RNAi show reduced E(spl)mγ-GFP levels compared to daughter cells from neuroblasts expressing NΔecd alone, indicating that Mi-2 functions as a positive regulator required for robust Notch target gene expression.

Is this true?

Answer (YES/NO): NO